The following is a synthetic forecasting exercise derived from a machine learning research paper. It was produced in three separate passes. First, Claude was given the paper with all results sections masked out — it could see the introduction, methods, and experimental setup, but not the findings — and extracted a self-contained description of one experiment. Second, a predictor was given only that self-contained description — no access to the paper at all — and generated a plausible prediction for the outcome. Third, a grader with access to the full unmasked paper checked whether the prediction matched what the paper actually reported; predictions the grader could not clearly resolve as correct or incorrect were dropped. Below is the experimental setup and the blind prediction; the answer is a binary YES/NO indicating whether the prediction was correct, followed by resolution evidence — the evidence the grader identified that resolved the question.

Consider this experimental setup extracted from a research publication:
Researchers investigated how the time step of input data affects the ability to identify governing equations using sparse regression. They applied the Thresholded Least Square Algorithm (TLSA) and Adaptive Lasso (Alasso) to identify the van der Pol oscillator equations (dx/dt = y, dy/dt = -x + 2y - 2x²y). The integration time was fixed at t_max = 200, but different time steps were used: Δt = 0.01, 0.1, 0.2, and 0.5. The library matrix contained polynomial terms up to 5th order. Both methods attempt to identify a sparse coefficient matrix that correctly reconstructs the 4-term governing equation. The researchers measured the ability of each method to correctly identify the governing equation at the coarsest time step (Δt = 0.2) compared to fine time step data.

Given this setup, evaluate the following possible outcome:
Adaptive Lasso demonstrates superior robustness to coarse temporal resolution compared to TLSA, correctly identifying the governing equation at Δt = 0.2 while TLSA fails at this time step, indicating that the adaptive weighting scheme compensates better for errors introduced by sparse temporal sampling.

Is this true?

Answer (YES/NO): YES